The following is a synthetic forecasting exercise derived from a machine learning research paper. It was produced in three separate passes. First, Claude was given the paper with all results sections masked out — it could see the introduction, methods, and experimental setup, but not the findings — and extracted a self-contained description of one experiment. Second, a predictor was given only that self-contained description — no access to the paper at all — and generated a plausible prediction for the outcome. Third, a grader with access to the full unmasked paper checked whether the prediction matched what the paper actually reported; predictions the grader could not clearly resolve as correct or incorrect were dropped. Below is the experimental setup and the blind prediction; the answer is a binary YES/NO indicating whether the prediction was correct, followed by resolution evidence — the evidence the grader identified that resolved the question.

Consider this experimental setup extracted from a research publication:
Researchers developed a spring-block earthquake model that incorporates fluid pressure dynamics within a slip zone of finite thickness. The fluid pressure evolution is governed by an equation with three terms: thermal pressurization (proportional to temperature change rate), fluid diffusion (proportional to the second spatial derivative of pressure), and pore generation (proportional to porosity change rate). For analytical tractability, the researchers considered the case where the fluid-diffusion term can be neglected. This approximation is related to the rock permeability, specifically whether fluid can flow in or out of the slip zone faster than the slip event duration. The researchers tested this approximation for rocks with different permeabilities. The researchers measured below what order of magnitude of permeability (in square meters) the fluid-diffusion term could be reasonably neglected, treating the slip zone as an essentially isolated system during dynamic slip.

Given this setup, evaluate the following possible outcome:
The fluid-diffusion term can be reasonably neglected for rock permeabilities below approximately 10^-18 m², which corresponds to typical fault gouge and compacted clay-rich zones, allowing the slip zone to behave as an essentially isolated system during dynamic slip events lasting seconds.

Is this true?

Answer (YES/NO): YES